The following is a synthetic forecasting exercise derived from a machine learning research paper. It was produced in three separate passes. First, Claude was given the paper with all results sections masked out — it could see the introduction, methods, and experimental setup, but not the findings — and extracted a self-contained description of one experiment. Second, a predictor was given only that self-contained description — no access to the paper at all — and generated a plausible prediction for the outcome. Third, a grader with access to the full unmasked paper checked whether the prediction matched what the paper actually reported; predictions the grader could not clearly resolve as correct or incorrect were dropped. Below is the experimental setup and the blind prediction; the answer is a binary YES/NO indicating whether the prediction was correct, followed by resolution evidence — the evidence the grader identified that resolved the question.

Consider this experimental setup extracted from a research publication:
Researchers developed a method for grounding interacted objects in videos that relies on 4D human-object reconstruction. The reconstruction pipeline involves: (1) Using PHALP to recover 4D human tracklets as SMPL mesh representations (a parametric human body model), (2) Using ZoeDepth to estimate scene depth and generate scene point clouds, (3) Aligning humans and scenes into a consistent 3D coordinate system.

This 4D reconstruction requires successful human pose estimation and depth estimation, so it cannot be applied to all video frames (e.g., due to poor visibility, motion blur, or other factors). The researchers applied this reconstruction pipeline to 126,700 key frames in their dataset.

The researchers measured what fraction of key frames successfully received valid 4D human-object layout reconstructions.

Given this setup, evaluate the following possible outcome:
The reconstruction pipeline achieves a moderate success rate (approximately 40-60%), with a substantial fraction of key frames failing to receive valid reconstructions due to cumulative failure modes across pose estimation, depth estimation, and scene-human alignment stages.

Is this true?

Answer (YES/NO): NO